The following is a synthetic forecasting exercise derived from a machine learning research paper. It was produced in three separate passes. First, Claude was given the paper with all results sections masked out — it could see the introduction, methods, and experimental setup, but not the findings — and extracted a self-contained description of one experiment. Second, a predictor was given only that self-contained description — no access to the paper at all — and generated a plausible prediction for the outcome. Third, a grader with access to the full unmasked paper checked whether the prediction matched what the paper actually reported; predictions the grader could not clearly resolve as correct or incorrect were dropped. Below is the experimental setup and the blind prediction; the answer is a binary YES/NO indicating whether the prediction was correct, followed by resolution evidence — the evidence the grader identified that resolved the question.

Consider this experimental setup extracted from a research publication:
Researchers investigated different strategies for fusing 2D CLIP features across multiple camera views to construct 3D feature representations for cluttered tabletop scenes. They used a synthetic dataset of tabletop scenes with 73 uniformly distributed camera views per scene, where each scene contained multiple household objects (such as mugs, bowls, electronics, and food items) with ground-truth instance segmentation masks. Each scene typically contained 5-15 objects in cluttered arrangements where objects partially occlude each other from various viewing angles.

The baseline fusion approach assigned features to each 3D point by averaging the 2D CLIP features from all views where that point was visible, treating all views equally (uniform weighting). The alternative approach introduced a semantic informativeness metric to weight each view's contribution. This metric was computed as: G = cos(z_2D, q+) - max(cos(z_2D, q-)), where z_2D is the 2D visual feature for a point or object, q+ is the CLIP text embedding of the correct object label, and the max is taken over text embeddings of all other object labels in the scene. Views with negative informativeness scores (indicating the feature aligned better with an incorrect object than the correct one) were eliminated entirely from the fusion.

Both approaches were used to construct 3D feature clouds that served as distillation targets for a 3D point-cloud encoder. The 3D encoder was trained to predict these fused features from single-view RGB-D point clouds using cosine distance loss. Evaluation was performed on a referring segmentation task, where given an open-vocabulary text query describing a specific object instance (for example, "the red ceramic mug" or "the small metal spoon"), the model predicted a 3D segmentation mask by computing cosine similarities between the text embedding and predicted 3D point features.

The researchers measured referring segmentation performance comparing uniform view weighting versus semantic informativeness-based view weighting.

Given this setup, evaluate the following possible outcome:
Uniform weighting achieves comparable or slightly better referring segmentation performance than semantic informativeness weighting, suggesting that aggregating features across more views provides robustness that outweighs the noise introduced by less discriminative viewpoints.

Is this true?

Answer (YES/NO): NO